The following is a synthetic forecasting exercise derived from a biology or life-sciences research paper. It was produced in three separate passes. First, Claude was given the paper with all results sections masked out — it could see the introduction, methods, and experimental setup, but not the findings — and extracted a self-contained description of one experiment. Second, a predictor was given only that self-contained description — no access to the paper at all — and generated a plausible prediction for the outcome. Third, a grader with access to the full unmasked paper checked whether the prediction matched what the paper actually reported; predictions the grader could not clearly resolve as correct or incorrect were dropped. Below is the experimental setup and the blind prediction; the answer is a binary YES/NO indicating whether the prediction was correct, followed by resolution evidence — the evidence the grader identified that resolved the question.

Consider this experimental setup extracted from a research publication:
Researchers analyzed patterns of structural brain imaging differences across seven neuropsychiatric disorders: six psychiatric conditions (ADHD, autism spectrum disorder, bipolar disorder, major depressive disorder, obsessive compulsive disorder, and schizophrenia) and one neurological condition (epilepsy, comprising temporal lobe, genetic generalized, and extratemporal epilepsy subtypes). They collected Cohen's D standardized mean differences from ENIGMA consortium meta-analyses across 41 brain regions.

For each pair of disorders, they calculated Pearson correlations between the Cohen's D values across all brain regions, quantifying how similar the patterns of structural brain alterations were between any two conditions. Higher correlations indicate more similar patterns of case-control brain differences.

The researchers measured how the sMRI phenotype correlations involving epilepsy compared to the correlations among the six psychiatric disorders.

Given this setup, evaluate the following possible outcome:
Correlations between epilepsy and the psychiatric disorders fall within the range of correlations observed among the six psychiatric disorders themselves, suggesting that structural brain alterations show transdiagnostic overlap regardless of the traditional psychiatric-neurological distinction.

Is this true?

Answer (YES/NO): NO